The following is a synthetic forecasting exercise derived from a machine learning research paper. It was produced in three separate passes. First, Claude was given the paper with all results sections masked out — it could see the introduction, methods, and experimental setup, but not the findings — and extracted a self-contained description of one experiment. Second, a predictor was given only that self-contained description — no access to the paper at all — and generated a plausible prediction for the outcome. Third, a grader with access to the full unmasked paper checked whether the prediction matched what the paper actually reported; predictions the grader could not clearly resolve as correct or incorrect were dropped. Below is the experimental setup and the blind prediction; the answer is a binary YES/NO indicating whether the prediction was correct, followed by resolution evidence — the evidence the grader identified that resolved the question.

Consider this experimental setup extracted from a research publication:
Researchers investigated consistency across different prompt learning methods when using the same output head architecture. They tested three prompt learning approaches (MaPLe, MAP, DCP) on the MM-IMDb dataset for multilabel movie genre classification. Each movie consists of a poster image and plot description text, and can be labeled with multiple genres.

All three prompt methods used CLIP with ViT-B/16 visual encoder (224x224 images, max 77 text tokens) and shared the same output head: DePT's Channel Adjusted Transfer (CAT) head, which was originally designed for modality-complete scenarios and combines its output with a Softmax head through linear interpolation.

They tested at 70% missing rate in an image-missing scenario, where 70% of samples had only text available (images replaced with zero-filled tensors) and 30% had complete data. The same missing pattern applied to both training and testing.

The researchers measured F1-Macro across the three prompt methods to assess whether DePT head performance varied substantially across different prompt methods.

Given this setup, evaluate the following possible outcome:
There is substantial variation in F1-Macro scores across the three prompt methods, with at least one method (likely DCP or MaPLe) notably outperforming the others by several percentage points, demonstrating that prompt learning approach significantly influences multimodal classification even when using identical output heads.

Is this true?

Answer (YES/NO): NO